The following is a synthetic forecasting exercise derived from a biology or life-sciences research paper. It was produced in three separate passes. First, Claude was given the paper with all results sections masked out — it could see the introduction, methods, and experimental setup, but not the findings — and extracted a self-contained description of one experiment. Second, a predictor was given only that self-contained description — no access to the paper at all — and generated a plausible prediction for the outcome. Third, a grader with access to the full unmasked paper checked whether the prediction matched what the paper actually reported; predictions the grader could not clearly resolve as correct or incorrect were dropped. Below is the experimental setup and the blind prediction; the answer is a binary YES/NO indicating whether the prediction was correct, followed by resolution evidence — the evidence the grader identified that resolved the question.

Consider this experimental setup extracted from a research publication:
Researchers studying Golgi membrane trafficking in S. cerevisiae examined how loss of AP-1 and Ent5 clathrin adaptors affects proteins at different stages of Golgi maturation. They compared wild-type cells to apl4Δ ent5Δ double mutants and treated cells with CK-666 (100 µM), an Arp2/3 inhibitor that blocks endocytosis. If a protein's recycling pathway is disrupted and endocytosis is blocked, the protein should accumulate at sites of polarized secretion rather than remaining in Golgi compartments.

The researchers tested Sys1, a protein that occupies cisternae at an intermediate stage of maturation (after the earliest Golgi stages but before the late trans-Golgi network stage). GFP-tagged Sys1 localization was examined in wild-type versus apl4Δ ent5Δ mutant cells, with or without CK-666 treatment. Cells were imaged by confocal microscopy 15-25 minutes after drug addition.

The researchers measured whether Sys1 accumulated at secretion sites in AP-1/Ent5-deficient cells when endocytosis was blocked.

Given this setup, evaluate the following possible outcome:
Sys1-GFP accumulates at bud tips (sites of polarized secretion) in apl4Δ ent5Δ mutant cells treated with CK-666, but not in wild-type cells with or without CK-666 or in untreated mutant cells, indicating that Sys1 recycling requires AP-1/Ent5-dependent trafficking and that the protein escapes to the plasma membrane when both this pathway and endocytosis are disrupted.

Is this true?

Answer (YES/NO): NO